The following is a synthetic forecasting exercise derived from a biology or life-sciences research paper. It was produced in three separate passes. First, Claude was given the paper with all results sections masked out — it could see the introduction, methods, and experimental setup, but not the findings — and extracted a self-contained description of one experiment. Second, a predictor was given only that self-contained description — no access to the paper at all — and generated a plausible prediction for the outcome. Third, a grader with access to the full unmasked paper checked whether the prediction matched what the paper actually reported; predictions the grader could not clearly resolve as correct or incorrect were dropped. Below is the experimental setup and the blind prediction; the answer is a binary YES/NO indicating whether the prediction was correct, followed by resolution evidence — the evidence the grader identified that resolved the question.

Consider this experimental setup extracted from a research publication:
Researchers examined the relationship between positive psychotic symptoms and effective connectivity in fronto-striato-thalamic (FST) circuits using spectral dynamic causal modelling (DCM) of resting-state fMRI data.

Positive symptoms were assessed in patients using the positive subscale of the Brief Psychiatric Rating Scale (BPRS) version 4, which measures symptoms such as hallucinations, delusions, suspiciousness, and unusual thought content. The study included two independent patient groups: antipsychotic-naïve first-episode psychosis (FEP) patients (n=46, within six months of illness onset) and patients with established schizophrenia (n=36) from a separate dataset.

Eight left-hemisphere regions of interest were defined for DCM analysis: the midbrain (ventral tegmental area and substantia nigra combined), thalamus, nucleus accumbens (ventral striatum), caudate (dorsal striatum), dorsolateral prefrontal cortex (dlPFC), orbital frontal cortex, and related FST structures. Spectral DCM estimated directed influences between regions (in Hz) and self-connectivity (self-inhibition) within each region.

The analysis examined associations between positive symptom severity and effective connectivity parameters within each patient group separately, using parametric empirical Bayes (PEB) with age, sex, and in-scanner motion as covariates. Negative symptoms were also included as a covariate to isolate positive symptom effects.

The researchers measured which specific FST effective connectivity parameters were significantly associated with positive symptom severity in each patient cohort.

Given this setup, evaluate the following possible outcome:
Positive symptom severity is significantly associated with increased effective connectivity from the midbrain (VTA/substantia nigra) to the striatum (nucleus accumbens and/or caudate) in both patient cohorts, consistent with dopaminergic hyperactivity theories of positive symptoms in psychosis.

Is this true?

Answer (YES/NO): NO